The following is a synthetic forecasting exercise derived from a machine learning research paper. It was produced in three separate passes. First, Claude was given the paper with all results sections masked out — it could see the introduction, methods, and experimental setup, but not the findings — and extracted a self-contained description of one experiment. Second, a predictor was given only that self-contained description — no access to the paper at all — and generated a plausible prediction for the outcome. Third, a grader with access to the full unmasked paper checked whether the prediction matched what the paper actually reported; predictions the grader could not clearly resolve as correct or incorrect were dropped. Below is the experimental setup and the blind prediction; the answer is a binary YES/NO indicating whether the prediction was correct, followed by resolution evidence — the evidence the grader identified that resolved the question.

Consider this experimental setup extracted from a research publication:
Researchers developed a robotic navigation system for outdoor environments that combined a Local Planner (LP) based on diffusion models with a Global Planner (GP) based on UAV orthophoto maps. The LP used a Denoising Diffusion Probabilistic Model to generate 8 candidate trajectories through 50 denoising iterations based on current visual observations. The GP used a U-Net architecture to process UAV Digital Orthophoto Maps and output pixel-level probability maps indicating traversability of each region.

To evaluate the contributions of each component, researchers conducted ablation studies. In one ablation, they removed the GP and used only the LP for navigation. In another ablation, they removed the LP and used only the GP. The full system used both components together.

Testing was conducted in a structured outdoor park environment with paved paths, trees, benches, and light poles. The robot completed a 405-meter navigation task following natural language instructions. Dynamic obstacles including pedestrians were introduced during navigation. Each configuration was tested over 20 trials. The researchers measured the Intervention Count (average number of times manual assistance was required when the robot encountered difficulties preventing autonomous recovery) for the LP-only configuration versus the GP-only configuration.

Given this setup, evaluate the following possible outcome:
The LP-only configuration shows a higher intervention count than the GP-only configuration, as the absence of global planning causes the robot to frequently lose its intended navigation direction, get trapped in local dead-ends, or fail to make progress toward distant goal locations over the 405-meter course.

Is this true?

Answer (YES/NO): NO